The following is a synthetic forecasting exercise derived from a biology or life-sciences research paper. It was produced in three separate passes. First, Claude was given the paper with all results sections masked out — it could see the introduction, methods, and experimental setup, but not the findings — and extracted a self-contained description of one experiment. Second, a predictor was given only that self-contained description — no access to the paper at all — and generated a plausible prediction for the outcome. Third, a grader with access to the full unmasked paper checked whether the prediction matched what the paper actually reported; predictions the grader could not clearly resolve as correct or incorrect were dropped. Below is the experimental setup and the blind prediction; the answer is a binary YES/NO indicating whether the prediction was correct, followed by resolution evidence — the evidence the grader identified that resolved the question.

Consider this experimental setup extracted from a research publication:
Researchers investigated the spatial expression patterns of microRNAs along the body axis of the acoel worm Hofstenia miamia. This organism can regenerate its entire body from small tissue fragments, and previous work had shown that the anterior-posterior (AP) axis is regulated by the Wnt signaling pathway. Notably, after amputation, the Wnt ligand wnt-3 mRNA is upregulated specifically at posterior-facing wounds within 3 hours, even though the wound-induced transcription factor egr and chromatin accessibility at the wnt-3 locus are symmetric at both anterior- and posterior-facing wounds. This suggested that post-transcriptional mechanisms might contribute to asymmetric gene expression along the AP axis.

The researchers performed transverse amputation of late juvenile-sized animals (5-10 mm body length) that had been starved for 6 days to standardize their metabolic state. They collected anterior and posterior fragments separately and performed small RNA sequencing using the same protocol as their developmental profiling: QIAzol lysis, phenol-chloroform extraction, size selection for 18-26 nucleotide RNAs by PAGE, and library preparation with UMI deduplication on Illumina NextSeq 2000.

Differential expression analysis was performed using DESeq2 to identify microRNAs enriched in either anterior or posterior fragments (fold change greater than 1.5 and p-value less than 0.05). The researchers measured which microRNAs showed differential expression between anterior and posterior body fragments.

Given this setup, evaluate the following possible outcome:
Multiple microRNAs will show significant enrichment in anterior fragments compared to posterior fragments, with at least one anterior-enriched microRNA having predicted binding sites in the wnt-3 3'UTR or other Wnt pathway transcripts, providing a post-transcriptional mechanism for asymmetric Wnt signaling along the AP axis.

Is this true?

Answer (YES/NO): YES